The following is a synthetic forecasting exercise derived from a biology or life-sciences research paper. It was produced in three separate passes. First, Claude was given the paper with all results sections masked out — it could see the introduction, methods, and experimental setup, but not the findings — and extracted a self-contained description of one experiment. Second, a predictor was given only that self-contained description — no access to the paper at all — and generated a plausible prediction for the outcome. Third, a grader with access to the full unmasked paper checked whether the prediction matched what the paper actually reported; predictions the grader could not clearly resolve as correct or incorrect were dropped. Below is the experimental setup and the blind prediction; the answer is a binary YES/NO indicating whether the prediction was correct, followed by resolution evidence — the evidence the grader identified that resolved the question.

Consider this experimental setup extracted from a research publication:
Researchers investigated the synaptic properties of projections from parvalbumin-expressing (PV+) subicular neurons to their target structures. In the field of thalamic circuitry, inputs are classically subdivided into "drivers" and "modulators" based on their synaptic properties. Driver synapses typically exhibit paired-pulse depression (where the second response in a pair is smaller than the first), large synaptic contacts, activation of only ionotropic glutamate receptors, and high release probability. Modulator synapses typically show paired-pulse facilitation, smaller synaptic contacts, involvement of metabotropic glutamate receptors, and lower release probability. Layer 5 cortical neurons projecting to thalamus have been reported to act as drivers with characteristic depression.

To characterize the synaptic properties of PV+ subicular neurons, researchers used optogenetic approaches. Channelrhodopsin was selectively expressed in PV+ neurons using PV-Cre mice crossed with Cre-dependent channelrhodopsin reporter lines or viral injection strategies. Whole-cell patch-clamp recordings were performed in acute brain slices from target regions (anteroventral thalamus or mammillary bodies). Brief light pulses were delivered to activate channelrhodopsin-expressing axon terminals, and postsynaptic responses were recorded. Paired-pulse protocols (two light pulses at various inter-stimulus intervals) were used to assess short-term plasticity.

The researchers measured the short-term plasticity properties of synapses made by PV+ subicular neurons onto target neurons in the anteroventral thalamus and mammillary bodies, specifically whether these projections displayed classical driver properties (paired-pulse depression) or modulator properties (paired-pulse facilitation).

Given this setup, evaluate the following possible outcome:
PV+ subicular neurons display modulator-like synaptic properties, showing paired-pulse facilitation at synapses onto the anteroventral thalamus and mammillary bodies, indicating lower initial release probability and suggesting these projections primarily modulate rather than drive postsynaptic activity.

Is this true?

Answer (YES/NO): NO